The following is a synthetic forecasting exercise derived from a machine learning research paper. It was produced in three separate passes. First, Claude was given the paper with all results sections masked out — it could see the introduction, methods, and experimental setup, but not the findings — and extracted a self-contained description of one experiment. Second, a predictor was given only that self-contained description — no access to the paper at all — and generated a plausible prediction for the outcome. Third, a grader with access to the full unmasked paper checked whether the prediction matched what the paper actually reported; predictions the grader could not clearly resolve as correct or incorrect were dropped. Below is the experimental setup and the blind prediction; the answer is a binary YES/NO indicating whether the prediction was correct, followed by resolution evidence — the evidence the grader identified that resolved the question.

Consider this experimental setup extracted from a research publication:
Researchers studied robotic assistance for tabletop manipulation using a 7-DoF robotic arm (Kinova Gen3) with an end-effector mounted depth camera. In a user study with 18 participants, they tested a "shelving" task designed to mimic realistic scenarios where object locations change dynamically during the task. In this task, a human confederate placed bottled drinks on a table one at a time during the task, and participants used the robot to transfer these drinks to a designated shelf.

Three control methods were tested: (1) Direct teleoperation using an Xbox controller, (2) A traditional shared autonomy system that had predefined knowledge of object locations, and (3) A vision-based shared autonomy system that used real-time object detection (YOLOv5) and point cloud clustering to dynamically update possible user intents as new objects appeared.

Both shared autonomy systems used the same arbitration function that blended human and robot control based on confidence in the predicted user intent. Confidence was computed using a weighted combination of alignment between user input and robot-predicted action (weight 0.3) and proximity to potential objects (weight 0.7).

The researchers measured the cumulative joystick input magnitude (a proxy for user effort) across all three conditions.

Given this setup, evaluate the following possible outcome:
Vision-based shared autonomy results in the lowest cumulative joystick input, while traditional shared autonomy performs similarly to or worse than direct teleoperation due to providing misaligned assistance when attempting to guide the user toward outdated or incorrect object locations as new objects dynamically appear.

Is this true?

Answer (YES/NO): NO